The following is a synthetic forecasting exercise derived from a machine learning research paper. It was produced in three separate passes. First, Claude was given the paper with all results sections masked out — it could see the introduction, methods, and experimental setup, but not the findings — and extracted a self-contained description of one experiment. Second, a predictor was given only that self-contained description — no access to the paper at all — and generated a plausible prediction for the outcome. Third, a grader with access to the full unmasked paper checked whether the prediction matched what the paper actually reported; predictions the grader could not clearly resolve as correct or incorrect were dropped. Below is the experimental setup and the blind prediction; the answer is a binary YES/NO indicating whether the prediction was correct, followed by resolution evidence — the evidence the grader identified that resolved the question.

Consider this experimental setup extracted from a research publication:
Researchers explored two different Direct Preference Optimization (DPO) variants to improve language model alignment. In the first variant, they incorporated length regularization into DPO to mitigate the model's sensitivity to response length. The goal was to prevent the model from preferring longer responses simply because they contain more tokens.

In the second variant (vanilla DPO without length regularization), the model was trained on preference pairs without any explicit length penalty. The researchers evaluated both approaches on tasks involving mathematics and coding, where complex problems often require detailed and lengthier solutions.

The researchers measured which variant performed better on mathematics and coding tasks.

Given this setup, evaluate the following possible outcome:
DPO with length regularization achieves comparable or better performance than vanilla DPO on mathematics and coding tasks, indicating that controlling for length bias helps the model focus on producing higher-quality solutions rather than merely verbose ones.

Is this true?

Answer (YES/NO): NO